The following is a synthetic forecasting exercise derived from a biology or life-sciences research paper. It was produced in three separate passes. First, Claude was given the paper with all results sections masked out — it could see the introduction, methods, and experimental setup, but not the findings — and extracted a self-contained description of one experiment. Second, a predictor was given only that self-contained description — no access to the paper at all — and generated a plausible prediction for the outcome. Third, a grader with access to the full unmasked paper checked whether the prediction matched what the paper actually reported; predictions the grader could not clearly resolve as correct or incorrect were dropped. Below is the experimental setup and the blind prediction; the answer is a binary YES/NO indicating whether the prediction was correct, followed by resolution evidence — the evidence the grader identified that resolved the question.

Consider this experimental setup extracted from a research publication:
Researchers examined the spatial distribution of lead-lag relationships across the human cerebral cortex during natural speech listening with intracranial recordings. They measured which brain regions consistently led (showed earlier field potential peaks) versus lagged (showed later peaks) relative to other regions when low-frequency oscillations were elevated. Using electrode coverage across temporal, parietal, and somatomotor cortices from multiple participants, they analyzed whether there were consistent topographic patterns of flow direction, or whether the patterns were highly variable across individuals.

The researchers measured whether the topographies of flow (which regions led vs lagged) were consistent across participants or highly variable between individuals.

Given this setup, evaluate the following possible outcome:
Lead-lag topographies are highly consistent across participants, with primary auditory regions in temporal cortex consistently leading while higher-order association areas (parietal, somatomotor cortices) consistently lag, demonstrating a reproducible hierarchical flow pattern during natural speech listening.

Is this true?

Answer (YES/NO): NO